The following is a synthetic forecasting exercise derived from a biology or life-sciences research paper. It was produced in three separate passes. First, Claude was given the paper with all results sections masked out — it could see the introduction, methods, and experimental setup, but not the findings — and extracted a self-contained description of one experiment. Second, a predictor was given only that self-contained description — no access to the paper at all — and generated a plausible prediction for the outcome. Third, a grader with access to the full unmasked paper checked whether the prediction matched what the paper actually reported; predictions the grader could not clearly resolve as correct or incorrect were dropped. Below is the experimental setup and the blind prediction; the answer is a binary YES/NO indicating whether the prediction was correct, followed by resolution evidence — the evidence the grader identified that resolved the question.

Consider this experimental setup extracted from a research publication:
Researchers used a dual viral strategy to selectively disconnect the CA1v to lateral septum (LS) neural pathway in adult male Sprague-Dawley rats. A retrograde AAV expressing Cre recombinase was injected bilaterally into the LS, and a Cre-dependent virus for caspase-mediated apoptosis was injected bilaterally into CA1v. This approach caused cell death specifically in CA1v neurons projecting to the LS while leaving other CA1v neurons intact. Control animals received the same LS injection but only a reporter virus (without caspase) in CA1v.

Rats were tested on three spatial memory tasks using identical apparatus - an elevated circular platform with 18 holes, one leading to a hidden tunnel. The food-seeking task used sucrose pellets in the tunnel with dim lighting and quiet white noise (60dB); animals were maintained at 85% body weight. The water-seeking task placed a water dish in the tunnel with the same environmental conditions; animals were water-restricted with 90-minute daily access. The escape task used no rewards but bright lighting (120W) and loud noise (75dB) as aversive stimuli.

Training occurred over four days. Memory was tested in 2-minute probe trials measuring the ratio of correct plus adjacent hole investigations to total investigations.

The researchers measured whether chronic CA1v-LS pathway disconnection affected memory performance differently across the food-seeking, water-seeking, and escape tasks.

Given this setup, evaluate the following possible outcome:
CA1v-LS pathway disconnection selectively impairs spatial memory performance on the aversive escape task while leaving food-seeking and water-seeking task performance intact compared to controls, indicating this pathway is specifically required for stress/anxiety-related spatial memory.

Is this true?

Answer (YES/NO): NO